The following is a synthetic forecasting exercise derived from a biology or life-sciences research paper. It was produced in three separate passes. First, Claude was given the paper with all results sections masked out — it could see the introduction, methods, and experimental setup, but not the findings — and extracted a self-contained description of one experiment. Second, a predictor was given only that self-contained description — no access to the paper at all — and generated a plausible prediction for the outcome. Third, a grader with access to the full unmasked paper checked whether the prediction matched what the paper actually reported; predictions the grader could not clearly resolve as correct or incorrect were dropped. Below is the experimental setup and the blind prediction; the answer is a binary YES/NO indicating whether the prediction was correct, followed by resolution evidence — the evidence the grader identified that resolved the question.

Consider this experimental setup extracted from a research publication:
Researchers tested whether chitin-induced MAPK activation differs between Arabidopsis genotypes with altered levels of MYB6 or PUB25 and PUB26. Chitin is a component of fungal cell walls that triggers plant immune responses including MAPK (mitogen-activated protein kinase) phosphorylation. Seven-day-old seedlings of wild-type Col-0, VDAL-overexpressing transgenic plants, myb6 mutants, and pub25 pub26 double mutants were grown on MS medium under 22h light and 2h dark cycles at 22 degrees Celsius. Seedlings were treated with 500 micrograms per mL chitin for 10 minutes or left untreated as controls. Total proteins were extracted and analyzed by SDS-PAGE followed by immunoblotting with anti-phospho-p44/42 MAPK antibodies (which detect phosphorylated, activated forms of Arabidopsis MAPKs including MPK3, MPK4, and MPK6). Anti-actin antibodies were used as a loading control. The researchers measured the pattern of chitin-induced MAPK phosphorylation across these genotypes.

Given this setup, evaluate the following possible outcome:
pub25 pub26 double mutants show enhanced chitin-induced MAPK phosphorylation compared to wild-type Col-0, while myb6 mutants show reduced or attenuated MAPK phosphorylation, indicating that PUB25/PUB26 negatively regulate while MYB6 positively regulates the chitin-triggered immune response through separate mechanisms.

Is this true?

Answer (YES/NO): NO